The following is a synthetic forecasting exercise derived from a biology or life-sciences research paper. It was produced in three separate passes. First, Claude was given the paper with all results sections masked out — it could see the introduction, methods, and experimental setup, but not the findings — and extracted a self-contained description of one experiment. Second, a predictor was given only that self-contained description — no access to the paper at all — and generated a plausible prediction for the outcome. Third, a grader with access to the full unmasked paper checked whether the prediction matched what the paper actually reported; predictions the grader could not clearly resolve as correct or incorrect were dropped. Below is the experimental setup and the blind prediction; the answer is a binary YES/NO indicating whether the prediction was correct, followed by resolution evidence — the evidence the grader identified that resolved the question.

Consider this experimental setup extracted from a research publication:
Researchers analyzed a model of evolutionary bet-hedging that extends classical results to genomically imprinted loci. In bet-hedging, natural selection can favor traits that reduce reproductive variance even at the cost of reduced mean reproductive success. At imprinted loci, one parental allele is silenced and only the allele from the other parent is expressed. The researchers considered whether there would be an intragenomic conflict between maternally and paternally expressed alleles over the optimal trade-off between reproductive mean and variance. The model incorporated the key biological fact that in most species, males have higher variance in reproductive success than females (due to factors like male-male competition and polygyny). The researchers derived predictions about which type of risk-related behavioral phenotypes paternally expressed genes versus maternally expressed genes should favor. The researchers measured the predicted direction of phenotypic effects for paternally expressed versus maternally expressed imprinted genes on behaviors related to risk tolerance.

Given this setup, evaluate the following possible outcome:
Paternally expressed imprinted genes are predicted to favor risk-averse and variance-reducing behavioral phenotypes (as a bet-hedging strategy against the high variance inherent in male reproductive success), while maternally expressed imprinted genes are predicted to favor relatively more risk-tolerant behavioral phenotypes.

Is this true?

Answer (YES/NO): YES